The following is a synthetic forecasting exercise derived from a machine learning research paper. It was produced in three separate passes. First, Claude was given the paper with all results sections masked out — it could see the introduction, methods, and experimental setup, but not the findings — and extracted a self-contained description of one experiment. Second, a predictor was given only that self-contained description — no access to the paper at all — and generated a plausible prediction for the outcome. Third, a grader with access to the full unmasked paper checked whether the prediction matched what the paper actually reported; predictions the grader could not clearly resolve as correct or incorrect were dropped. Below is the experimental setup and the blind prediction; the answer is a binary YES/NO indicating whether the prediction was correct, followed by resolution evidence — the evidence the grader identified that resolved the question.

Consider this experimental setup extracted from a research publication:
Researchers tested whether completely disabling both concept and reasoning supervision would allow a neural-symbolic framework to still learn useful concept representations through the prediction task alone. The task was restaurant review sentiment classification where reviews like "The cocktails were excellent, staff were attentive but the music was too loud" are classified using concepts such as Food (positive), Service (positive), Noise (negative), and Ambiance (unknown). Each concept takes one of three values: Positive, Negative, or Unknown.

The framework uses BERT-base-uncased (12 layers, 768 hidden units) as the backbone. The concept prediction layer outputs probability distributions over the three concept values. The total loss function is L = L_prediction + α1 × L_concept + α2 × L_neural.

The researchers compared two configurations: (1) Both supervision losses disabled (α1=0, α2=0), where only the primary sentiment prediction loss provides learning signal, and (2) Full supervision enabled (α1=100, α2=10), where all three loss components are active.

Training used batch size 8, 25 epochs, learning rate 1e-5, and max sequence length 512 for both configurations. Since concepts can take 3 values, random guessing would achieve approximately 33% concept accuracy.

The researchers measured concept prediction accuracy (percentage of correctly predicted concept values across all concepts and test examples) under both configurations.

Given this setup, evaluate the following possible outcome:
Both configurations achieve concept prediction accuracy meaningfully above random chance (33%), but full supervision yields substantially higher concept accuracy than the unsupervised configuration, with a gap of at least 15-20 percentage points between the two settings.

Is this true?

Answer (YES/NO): NO